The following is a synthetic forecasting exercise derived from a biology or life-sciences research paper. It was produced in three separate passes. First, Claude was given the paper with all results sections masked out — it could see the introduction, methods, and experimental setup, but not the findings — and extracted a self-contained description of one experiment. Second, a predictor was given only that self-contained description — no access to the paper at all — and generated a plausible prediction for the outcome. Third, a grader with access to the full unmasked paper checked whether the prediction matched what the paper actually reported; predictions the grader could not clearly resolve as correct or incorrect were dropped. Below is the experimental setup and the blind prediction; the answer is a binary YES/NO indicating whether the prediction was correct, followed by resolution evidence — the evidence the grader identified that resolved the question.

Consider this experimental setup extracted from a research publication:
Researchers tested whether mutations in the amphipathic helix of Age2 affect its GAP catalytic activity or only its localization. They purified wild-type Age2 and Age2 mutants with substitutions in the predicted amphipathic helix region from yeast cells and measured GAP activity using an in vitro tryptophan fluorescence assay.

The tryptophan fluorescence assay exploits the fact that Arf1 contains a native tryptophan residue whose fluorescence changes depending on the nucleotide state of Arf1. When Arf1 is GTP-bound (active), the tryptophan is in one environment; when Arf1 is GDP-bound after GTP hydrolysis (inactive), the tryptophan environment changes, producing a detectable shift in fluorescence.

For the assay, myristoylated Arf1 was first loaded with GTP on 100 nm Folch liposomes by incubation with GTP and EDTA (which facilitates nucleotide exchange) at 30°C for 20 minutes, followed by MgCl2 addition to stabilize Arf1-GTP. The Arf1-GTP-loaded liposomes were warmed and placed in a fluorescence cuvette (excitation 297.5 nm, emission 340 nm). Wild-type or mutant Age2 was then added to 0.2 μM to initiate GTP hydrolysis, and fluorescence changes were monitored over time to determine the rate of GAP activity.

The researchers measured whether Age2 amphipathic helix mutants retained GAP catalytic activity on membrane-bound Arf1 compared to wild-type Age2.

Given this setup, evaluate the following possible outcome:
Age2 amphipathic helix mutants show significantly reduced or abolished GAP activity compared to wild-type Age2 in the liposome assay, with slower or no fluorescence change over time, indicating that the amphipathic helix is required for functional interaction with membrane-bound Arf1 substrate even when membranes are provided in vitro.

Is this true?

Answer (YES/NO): YES